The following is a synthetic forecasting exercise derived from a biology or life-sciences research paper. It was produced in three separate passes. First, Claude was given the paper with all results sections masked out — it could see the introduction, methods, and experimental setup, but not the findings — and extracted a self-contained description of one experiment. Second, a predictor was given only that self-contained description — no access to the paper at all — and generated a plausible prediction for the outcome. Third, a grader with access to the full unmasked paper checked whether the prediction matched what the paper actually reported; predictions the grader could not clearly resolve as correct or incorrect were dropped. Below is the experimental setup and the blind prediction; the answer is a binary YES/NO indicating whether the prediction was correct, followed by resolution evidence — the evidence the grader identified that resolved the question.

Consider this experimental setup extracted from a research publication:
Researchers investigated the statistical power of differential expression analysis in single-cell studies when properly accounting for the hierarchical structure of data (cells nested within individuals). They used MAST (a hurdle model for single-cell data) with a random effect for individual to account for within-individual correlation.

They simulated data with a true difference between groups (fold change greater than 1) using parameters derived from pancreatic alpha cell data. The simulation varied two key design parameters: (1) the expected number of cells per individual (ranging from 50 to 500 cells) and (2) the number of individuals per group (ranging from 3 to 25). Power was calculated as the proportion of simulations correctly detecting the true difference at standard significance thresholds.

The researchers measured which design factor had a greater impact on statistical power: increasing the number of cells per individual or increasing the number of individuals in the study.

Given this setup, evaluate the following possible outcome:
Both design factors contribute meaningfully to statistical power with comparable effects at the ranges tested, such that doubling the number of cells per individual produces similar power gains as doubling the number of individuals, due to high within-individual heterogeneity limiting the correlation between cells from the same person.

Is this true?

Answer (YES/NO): NO